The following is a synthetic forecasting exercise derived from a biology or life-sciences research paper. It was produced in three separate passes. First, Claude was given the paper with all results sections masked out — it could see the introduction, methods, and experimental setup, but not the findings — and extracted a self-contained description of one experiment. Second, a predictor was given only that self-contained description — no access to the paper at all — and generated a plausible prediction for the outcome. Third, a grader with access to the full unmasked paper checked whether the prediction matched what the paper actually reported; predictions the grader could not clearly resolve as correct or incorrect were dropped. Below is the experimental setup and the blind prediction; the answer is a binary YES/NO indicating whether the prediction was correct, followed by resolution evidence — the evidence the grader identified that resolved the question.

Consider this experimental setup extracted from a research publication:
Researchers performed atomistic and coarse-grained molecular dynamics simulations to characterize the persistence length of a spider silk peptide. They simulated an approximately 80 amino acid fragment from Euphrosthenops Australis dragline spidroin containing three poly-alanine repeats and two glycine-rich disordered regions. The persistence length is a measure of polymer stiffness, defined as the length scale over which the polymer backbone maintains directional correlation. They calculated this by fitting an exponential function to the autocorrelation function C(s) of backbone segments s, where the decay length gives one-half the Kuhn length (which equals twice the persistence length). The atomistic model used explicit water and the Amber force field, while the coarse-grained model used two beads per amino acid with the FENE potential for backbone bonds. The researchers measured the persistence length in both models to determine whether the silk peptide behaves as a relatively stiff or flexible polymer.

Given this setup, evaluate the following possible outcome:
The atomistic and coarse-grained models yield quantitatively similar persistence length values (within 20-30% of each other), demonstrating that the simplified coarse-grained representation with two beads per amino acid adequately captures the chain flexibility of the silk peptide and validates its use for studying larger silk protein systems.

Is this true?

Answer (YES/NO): NO